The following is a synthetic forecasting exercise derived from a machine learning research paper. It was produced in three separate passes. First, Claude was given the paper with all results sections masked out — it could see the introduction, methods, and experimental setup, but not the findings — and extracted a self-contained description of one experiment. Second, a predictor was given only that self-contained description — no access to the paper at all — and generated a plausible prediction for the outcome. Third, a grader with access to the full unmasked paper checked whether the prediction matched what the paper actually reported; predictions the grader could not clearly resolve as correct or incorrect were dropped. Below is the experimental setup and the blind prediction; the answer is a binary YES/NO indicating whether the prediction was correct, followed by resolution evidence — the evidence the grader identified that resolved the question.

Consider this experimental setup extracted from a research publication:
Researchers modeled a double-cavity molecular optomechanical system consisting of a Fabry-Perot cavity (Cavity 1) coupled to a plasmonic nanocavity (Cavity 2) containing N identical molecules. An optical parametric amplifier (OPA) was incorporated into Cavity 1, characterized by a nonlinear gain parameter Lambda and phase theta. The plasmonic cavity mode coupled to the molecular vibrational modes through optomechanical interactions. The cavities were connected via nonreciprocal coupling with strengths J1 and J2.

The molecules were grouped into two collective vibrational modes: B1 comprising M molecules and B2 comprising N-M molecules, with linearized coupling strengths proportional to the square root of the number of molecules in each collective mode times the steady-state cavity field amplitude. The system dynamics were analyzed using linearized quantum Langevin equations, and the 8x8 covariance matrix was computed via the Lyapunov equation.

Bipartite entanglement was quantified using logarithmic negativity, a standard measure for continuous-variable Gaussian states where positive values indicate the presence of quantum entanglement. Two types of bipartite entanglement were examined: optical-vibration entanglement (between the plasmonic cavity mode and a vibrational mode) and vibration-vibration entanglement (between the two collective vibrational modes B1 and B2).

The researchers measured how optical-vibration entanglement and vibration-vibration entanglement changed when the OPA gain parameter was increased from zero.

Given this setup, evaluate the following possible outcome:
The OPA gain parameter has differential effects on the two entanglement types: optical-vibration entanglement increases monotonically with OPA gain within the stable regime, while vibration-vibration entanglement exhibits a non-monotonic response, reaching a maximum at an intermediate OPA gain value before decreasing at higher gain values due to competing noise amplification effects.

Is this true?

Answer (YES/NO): NO